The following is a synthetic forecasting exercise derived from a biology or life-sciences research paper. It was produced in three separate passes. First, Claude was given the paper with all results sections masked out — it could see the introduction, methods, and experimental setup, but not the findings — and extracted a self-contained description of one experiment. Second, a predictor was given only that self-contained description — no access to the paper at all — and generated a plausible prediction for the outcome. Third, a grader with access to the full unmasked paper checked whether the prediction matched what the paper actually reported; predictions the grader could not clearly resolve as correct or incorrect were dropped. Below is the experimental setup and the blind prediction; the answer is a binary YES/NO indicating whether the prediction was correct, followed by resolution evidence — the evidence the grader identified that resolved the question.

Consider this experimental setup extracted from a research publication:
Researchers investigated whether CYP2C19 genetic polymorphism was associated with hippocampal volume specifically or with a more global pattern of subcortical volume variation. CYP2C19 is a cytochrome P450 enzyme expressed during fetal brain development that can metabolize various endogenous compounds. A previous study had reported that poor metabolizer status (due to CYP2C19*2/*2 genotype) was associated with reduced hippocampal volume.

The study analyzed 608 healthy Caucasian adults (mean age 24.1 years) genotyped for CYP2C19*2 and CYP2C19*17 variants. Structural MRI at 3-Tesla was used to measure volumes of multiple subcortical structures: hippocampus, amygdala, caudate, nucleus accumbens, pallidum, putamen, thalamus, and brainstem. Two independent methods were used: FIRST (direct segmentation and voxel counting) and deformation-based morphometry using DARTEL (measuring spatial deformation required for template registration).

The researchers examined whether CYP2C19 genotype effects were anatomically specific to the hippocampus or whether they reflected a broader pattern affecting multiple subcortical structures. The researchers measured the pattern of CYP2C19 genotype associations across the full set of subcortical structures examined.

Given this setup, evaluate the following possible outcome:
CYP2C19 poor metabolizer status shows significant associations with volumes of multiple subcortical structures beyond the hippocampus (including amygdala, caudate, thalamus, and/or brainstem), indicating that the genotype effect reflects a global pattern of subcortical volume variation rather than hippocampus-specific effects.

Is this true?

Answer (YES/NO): YES